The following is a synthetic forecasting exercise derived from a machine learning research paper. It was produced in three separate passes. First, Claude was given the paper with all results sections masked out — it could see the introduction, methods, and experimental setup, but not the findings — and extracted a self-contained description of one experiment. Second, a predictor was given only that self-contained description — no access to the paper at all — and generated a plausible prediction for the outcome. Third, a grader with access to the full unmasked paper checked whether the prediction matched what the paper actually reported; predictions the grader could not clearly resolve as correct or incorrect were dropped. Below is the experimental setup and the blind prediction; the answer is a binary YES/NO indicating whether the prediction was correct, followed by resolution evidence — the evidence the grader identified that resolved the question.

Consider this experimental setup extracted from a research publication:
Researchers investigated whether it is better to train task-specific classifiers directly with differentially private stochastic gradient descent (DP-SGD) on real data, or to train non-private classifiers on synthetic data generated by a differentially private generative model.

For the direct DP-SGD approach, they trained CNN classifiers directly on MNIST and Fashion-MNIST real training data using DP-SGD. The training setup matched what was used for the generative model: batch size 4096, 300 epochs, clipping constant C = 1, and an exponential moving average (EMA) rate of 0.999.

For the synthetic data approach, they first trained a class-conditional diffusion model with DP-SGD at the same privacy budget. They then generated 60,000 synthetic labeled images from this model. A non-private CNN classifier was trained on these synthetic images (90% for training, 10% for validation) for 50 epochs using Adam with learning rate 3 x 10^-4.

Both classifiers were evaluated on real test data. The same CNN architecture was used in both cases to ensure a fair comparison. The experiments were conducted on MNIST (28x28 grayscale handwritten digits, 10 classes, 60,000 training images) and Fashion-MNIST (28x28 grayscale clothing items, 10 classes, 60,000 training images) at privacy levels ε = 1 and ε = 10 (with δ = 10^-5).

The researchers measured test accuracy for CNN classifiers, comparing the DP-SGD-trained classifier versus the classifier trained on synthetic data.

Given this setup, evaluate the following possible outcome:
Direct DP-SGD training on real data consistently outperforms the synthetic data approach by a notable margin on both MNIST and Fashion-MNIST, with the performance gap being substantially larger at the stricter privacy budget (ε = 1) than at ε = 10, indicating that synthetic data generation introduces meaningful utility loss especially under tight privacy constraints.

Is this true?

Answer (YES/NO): NO